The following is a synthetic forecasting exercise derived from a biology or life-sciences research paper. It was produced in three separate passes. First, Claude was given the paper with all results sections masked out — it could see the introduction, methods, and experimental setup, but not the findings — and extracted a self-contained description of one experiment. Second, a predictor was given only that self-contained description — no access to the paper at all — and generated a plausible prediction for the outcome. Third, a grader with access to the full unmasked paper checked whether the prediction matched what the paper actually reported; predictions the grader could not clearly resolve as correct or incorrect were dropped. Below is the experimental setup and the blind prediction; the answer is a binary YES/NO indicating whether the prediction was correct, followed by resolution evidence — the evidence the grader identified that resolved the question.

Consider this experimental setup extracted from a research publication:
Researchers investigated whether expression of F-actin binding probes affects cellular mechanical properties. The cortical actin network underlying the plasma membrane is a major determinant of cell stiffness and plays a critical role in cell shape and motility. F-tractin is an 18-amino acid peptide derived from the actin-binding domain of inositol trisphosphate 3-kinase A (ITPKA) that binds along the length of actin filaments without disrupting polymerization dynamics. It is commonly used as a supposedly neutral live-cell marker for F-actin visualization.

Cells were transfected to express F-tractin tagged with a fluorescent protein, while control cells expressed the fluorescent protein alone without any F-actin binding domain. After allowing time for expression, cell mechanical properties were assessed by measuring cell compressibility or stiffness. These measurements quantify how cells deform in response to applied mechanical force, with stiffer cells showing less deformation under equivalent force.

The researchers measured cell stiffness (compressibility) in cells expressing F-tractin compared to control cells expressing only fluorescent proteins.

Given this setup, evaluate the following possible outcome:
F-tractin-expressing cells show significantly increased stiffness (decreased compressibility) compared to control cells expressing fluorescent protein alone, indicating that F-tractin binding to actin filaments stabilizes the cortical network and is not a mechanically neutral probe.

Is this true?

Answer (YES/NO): YES